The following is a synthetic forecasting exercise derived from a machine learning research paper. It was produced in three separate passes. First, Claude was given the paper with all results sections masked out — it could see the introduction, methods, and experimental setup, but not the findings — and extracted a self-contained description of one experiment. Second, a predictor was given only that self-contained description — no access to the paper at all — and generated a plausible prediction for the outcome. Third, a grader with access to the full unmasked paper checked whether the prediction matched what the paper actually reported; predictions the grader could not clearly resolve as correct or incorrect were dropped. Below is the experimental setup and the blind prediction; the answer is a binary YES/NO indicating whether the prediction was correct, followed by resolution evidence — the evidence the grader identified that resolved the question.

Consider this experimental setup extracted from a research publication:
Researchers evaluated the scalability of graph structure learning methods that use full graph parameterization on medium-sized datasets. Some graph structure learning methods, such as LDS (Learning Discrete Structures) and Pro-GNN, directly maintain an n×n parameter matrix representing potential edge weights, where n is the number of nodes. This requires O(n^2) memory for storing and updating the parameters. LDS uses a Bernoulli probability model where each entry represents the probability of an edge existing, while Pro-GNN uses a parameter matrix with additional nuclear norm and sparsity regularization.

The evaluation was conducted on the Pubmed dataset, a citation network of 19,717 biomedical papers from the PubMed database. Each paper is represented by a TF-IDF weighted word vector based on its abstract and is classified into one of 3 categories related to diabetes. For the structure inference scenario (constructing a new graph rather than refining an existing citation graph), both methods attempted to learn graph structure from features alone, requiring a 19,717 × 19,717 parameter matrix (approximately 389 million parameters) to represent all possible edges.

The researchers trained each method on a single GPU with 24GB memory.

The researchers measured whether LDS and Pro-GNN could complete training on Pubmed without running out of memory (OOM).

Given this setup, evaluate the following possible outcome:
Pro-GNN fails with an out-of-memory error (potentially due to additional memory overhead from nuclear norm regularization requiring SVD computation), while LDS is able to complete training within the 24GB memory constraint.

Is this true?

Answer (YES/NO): NO